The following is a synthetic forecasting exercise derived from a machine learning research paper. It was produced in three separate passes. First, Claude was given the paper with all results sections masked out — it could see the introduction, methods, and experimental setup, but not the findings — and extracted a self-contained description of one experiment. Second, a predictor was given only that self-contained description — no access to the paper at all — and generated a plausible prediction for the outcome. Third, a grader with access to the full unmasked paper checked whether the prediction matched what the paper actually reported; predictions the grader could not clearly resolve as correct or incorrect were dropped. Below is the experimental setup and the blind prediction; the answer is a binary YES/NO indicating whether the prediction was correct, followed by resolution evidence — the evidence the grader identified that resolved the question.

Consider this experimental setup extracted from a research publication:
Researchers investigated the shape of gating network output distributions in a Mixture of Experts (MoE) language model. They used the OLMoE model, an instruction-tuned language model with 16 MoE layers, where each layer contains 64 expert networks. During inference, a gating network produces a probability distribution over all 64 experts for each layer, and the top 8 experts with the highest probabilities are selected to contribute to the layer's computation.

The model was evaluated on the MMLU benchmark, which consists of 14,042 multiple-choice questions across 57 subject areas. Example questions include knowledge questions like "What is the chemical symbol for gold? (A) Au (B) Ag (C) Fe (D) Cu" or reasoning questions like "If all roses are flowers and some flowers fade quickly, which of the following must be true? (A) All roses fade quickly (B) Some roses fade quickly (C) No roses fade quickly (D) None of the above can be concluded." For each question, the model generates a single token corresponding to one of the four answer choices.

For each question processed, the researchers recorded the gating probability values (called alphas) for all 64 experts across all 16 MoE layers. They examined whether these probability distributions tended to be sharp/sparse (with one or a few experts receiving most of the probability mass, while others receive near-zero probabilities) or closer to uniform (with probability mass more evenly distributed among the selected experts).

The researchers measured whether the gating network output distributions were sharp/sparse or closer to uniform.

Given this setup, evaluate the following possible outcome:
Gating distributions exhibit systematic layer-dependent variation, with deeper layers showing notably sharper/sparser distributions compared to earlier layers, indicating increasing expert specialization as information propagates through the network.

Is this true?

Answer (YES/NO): NO